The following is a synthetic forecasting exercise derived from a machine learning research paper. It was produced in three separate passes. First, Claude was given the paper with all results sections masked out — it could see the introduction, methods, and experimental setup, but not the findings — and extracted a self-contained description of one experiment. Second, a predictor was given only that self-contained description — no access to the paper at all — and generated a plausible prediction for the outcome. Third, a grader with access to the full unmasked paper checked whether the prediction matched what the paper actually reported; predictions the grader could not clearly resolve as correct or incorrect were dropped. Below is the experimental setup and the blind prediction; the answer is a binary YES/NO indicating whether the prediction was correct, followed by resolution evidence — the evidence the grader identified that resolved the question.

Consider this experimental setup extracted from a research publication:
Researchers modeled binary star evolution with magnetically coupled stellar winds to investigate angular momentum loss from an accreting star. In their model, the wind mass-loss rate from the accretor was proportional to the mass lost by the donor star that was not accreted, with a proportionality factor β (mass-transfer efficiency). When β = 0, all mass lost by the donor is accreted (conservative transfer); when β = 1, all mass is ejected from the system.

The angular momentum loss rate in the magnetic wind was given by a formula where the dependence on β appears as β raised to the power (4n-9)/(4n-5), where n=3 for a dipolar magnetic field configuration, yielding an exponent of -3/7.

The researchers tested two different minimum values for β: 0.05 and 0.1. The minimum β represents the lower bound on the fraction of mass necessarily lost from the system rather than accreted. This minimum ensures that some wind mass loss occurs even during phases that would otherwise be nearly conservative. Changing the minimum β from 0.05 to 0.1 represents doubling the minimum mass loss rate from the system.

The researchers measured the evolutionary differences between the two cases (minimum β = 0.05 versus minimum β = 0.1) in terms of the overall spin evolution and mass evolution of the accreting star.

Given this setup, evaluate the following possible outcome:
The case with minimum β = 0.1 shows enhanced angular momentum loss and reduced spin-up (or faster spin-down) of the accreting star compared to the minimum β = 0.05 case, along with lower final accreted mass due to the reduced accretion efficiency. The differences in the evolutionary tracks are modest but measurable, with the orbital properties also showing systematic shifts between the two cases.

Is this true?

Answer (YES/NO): NO